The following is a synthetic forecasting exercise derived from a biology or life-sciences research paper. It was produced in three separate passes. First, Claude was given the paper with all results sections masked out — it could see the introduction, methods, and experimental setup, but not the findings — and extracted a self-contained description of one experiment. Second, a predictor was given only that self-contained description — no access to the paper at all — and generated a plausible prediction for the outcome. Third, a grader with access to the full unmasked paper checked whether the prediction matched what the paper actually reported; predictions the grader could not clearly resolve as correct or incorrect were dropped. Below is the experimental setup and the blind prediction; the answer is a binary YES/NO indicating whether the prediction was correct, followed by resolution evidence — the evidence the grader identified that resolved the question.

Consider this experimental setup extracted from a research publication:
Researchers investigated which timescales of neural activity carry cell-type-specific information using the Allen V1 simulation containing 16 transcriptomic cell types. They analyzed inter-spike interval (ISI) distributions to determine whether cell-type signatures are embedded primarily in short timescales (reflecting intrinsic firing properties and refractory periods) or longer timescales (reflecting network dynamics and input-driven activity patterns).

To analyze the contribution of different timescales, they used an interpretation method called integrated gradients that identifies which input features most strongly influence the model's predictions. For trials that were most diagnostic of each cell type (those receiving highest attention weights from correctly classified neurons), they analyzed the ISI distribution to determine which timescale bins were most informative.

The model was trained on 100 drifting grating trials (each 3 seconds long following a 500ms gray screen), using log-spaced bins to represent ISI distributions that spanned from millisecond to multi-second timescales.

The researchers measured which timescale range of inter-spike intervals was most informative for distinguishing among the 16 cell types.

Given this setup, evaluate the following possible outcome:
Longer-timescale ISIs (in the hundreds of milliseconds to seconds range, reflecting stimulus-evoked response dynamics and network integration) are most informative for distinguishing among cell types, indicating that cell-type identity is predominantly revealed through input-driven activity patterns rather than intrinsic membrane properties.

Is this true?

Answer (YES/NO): NO